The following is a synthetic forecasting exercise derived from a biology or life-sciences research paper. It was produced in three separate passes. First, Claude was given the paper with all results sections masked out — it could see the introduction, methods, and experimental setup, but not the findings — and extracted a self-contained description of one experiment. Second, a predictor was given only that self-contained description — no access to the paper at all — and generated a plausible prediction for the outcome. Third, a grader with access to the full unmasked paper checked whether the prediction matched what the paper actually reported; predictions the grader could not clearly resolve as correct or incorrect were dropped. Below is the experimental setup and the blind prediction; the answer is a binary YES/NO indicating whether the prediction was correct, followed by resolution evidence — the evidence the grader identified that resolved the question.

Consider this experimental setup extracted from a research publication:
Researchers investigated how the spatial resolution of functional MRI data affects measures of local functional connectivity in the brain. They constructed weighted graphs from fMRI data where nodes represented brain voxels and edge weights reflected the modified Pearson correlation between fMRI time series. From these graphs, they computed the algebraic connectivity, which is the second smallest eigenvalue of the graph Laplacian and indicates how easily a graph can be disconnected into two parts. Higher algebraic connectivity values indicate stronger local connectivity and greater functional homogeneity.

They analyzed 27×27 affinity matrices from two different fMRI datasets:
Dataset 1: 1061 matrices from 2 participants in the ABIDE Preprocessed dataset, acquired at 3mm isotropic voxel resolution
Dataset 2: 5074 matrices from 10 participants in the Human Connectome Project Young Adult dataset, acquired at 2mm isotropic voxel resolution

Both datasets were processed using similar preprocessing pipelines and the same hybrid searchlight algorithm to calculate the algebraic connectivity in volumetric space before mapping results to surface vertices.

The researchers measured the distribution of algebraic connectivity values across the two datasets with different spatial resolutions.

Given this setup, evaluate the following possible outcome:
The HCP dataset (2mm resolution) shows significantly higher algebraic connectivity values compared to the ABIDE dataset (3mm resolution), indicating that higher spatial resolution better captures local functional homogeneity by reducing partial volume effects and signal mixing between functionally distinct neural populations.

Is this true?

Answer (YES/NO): NO